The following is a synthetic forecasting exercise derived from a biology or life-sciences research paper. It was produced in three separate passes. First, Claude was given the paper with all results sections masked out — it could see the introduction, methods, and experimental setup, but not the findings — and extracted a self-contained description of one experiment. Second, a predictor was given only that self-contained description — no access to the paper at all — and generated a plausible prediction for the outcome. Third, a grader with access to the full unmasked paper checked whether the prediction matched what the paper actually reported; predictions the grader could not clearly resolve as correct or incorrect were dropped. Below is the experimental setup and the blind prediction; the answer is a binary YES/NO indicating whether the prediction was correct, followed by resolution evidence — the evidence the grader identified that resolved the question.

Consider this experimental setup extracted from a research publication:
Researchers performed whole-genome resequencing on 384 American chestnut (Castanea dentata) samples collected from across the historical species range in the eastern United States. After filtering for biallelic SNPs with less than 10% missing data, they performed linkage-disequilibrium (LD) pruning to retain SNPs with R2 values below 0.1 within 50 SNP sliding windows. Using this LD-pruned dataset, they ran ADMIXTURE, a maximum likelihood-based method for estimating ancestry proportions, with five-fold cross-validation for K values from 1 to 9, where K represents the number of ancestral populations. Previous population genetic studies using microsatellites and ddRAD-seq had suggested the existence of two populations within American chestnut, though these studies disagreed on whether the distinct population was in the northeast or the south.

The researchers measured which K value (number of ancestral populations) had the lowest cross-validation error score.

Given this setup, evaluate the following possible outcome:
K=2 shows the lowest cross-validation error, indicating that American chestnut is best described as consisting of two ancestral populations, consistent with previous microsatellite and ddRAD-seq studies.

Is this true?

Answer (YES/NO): NO